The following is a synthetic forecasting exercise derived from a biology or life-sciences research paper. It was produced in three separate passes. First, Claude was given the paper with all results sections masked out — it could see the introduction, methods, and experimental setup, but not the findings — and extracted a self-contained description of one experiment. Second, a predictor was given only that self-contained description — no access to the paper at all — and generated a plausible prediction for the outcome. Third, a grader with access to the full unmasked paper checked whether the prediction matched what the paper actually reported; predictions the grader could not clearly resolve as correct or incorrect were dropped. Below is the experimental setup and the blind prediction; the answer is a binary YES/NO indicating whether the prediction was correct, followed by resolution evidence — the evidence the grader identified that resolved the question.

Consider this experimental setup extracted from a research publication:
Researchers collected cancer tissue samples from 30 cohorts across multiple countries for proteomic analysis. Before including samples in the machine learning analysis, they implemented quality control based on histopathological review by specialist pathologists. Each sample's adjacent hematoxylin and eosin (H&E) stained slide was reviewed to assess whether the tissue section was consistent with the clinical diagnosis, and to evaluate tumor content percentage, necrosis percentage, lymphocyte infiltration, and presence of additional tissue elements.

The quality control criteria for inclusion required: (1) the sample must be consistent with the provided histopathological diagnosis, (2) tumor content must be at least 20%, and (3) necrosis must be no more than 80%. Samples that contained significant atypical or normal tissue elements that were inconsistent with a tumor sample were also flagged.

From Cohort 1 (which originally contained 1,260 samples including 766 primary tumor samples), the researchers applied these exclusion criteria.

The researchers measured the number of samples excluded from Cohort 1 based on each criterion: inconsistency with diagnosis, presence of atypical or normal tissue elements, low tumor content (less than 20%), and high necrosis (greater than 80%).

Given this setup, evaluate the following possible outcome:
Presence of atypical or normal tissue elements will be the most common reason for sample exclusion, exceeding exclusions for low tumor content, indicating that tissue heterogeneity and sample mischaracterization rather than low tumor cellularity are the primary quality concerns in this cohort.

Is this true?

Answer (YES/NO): YES